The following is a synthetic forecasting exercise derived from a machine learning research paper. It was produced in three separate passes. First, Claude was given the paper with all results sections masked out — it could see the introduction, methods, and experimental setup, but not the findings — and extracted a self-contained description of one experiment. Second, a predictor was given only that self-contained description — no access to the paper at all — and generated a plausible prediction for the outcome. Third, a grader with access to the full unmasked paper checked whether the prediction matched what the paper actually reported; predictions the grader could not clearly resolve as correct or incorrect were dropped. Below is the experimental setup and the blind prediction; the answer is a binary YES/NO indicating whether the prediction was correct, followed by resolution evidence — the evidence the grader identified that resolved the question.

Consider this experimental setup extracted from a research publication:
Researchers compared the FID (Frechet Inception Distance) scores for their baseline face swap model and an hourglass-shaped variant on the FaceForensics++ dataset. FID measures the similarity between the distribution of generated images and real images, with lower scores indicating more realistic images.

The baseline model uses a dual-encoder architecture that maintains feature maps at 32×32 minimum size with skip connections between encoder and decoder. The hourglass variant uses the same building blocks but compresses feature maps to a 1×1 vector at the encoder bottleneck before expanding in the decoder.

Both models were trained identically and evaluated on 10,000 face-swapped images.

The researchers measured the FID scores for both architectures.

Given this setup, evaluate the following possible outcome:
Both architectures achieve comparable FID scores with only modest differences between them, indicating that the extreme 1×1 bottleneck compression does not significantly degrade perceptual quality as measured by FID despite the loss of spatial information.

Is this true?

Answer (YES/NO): NO